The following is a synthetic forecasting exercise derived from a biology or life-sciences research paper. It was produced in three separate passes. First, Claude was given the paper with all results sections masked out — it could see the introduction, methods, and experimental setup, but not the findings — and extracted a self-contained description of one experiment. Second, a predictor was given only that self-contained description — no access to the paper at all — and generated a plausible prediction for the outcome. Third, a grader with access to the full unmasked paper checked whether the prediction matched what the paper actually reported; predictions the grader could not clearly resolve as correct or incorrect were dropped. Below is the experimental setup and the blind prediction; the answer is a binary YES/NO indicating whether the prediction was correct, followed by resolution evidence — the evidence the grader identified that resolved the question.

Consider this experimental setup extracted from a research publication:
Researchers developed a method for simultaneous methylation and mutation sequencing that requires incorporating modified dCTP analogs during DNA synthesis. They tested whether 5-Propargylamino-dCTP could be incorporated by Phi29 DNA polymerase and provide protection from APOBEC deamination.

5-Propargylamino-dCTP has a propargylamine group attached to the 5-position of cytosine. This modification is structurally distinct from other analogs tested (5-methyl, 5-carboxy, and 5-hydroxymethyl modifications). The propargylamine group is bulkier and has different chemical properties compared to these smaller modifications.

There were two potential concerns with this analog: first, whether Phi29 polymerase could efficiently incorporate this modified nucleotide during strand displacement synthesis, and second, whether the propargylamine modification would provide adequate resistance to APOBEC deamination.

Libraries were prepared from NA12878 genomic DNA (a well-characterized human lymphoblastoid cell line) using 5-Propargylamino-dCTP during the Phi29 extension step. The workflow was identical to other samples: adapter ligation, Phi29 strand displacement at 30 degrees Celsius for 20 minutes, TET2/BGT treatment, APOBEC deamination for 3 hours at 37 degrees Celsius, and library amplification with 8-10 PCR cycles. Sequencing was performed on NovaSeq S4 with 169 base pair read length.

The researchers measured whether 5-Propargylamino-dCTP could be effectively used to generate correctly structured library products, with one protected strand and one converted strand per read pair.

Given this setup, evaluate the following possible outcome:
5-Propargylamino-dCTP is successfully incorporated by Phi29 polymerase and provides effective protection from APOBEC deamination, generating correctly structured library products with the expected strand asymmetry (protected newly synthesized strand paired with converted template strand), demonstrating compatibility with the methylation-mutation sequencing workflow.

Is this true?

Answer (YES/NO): NO